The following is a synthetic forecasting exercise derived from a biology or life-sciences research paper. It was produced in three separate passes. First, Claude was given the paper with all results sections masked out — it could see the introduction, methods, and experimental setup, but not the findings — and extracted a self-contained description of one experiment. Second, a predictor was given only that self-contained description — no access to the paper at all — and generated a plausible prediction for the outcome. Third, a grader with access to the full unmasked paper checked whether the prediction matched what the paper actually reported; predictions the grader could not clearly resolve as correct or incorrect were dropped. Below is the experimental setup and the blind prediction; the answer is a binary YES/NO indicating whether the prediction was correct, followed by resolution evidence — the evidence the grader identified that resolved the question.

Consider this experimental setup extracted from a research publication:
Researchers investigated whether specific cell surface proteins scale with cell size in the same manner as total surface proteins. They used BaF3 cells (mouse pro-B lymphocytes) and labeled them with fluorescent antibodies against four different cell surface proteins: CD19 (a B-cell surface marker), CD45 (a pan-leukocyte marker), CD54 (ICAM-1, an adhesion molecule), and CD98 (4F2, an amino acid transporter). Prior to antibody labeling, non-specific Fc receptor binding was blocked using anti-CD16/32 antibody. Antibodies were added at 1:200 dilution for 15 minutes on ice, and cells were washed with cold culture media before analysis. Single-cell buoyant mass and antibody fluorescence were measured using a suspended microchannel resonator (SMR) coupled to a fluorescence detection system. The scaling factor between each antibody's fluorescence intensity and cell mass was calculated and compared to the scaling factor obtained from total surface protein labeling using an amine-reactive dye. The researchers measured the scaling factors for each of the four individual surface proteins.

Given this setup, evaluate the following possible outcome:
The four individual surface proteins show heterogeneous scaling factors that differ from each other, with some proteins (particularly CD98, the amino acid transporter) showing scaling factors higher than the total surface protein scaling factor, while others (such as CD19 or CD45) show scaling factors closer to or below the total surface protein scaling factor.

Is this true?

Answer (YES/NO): NO